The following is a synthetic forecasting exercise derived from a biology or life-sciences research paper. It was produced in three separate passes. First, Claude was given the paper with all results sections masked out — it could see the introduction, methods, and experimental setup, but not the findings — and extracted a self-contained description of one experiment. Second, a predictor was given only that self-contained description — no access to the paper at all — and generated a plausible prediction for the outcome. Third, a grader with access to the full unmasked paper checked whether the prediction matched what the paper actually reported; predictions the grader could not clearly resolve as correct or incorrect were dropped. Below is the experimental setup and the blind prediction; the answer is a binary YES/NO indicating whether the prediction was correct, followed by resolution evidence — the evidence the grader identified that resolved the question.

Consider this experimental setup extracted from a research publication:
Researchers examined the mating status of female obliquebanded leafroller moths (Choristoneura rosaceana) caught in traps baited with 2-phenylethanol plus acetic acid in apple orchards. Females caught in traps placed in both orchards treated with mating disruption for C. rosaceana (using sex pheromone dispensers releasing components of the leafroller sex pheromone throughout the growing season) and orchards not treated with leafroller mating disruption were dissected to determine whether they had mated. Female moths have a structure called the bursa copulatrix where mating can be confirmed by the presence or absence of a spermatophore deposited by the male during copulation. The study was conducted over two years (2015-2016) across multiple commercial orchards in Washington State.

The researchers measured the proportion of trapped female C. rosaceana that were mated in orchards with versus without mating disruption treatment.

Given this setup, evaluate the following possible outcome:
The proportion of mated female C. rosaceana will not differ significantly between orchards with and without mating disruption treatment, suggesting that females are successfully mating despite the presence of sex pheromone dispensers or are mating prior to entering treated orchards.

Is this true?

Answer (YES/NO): YES